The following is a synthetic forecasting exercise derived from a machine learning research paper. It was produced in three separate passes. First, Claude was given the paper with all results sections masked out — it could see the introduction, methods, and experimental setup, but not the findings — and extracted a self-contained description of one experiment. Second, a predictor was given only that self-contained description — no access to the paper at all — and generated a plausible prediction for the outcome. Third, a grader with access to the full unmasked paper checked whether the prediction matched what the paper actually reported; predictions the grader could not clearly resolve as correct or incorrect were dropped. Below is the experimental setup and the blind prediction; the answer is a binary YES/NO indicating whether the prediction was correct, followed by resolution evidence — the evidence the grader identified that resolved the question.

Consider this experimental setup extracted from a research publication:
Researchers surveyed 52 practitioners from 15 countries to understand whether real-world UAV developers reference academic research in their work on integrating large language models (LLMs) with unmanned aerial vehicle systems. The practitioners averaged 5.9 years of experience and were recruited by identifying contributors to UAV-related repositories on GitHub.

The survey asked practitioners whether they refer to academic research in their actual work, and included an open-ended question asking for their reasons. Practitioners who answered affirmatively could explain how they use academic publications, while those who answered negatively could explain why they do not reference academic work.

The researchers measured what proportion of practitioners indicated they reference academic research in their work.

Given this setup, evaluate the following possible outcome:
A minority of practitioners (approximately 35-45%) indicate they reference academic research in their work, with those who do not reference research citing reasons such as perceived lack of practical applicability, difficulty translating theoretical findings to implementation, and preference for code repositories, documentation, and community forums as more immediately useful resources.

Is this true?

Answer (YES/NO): NO